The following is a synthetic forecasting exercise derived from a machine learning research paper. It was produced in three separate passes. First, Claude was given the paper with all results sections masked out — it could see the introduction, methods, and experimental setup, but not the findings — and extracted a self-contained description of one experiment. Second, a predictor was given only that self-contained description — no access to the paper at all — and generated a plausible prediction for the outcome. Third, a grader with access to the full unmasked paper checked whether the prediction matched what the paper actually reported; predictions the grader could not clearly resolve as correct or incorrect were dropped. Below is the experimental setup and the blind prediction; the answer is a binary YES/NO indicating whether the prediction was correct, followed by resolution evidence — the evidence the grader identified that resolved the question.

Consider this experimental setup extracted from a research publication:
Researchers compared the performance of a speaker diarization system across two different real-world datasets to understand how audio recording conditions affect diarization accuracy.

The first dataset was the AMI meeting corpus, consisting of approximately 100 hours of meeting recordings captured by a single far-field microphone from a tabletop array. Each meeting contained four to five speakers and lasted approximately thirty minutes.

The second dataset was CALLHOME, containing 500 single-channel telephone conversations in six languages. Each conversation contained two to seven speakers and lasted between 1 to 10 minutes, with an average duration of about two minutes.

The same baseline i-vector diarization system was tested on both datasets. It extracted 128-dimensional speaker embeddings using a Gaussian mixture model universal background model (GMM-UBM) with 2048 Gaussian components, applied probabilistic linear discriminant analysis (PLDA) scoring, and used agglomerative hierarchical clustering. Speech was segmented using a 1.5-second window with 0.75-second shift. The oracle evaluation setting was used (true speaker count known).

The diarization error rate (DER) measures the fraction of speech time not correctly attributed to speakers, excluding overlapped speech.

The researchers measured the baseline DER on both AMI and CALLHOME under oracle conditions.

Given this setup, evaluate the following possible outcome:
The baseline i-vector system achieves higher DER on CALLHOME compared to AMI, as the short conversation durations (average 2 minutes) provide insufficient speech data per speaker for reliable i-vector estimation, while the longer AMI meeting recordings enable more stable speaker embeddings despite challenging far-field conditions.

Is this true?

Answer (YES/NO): NO